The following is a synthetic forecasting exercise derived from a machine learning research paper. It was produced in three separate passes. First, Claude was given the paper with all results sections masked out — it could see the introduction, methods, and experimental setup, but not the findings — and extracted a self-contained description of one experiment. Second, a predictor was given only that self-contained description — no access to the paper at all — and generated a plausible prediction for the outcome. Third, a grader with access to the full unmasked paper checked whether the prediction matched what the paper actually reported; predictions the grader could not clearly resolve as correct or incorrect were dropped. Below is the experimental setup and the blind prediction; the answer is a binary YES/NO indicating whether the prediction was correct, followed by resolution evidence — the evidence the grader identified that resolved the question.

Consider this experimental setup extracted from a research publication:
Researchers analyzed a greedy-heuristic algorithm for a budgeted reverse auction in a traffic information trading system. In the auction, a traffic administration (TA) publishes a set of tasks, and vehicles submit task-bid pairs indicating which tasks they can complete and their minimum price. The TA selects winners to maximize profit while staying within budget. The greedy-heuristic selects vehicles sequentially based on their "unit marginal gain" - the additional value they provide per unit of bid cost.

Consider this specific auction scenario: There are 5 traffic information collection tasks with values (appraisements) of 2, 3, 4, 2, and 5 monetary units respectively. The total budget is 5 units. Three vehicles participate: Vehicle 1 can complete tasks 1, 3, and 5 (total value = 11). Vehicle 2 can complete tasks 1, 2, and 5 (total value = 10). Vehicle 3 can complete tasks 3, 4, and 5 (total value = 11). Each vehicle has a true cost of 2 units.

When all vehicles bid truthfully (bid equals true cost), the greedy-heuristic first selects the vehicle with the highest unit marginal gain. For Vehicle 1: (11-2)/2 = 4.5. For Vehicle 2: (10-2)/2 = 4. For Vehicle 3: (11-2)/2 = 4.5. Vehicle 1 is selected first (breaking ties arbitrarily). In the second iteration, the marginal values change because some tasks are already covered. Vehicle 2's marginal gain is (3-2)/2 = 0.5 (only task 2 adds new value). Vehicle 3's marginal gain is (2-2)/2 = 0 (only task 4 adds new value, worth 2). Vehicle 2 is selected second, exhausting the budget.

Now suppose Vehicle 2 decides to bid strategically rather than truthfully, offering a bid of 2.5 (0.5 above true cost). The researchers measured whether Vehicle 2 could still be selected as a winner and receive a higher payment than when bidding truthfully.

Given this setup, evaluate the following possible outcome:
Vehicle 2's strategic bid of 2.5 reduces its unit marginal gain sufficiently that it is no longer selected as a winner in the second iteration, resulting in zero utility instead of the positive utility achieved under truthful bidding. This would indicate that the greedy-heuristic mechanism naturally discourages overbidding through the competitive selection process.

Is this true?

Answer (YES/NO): NO